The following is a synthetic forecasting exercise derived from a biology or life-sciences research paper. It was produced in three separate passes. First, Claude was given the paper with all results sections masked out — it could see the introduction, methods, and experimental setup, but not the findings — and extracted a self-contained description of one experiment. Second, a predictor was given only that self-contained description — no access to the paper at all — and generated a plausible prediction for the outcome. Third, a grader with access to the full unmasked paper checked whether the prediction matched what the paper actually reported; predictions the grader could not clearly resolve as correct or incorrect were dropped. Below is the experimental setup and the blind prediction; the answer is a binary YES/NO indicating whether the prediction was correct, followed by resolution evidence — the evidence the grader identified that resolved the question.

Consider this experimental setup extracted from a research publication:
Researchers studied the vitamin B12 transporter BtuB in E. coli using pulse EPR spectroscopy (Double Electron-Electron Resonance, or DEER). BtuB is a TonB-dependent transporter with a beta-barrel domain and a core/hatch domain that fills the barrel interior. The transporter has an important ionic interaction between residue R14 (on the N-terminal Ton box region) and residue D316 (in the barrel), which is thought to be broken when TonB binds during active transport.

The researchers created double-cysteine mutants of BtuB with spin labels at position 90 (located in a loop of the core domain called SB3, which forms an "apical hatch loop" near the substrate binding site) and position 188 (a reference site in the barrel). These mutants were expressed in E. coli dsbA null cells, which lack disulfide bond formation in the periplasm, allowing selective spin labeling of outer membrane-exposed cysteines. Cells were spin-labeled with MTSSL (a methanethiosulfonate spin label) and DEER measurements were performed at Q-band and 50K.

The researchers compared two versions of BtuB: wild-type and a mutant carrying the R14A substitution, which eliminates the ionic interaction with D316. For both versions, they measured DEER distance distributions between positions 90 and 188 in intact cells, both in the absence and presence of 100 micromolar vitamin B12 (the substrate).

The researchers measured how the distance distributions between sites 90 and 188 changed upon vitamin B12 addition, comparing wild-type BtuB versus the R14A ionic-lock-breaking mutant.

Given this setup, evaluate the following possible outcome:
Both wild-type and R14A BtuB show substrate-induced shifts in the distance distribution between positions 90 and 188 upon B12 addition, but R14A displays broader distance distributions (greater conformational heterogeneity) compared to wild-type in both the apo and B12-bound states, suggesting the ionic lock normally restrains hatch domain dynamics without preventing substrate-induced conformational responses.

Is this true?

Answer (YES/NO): NO